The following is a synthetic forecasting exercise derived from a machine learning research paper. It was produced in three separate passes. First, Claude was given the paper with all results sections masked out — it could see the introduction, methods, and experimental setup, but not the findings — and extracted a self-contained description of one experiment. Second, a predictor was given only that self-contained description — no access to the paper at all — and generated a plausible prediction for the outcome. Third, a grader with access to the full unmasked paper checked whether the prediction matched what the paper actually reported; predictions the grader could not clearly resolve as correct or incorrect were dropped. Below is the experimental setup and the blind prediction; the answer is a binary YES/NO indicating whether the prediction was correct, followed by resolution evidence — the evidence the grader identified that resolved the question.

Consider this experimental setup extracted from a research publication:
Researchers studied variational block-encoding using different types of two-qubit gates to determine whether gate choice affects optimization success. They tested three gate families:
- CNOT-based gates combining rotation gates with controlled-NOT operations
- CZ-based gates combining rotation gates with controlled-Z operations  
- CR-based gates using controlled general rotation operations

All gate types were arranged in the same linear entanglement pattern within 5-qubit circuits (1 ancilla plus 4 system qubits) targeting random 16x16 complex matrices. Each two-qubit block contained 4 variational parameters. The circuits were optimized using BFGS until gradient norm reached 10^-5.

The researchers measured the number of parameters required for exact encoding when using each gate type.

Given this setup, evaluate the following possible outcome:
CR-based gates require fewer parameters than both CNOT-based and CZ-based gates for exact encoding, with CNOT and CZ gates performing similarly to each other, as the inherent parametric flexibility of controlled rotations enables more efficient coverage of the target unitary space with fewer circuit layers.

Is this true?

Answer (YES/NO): NO